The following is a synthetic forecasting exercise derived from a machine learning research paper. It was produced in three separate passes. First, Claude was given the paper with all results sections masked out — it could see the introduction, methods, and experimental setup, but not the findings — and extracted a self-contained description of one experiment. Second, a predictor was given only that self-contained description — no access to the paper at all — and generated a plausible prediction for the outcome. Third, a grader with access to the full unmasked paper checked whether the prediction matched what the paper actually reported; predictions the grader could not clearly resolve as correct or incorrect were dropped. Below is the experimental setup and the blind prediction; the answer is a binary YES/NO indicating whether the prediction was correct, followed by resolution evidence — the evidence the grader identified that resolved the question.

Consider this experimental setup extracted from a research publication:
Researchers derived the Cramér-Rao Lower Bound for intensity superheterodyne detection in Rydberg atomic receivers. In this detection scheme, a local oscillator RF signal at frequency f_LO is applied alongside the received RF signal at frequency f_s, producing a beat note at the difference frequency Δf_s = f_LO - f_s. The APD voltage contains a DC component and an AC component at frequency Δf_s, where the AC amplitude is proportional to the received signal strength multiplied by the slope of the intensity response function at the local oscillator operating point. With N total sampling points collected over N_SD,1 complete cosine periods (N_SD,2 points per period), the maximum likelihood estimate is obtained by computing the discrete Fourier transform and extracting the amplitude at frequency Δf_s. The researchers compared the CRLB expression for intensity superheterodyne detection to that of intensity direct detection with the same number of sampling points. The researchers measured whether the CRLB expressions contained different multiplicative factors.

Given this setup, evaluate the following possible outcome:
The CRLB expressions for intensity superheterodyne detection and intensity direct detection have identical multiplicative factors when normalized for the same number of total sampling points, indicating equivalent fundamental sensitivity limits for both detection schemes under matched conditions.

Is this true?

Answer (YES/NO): NO